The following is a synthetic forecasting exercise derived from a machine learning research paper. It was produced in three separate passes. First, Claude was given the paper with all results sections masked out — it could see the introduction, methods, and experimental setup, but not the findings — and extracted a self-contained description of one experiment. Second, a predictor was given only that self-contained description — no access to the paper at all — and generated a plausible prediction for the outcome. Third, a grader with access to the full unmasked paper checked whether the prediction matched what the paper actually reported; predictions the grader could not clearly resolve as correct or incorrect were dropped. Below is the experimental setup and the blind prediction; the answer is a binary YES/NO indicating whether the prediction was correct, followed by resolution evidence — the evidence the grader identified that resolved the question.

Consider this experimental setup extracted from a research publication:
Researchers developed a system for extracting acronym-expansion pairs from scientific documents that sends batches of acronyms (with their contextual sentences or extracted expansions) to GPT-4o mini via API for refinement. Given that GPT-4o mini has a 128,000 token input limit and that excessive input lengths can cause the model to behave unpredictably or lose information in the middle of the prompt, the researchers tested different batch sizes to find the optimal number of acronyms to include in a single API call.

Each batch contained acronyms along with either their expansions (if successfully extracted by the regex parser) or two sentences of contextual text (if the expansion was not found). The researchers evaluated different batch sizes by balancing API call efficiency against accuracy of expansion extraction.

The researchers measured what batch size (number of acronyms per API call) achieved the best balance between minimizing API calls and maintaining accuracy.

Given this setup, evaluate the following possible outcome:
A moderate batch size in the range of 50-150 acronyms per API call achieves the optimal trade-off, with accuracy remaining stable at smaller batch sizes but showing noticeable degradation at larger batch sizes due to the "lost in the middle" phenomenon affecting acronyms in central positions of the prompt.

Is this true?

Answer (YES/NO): NO